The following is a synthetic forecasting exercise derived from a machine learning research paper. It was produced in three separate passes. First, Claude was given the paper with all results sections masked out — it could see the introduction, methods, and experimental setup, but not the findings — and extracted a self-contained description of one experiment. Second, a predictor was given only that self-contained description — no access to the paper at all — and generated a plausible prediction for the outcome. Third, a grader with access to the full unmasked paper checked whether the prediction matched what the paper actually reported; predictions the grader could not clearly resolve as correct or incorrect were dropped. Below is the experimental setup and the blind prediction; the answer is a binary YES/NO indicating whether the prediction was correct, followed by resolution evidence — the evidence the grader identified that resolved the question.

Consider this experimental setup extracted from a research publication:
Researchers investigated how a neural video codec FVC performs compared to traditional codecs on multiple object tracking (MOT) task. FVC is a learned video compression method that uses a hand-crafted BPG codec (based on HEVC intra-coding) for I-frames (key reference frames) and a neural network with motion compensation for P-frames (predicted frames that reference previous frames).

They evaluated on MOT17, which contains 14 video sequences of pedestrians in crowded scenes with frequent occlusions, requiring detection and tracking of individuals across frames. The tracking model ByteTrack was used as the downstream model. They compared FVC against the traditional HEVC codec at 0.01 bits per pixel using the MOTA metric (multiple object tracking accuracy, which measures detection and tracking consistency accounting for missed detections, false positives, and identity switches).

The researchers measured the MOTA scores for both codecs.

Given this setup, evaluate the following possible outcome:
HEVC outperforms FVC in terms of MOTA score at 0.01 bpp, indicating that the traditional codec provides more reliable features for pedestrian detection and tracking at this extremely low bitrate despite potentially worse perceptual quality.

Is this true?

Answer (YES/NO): YES